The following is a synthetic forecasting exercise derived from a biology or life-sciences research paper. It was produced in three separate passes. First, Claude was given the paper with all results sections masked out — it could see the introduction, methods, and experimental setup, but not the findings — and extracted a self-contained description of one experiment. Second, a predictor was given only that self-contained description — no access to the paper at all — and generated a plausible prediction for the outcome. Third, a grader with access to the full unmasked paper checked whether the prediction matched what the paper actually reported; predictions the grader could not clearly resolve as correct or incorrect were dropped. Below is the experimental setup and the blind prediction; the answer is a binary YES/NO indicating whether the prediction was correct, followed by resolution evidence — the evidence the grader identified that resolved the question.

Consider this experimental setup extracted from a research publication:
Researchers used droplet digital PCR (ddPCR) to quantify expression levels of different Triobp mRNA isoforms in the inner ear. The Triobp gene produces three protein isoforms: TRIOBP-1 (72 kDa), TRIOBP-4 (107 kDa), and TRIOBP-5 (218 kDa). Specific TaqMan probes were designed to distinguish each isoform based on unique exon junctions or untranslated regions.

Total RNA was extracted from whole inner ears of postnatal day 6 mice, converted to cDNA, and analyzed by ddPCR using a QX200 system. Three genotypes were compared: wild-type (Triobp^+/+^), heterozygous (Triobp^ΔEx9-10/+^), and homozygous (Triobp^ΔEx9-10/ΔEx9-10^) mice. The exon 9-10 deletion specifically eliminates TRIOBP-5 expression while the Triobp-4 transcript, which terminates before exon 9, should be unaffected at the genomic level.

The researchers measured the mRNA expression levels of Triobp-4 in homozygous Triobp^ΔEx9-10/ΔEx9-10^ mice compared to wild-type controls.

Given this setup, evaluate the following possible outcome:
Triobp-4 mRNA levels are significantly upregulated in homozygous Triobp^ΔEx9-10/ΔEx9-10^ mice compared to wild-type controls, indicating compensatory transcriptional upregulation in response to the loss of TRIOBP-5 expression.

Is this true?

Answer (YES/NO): NO